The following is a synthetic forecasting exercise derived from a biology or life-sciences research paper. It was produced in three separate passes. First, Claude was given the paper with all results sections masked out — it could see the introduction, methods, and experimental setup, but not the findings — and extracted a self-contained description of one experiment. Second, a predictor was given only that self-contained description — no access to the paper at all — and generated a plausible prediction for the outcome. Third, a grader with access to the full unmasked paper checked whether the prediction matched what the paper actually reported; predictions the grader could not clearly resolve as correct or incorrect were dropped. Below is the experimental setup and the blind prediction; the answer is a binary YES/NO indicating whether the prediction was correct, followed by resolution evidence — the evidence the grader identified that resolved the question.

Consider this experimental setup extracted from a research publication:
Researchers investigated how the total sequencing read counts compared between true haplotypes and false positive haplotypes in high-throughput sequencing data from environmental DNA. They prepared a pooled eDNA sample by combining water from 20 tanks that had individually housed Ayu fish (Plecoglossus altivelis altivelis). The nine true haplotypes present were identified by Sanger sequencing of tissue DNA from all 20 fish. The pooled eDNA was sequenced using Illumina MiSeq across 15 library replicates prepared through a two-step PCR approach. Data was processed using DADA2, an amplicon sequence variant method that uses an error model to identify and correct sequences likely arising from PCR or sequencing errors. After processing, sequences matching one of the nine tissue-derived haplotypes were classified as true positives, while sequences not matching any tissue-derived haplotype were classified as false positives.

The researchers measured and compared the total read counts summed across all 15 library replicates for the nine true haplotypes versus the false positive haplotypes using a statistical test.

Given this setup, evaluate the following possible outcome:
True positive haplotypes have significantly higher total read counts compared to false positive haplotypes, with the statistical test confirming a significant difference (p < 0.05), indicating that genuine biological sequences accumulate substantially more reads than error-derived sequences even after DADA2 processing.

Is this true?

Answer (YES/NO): YES